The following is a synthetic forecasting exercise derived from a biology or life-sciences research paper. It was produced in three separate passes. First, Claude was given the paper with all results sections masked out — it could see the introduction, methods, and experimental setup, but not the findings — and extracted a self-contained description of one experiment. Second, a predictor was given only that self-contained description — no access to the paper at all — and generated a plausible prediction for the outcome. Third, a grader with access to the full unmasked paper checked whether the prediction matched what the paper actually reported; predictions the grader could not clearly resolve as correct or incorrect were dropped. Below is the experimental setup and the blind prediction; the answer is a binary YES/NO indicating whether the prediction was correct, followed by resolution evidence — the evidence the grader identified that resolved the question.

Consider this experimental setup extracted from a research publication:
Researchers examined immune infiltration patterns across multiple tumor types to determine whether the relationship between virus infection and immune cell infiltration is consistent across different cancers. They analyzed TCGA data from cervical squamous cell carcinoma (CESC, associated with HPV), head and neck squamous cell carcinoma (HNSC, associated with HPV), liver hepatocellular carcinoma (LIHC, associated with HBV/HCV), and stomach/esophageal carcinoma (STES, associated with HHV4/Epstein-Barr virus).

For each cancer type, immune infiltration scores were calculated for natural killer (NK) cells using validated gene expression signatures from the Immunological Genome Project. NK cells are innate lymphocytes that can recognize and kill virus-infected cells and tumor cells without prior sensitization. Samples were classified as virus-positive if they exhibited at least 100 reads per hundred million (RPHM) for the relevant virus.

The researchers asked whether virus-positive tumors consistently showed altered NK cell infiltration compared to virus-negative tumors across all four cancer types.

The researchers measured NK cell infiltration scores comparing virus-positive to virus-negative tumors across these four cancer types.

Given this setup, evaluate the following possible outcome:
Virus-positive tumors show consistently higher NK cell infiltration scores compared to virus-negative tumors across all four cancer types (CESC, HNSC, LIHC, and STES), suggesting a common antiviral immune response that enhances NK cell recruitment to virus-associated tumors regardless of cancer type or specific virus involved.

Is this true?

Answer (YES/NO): NO